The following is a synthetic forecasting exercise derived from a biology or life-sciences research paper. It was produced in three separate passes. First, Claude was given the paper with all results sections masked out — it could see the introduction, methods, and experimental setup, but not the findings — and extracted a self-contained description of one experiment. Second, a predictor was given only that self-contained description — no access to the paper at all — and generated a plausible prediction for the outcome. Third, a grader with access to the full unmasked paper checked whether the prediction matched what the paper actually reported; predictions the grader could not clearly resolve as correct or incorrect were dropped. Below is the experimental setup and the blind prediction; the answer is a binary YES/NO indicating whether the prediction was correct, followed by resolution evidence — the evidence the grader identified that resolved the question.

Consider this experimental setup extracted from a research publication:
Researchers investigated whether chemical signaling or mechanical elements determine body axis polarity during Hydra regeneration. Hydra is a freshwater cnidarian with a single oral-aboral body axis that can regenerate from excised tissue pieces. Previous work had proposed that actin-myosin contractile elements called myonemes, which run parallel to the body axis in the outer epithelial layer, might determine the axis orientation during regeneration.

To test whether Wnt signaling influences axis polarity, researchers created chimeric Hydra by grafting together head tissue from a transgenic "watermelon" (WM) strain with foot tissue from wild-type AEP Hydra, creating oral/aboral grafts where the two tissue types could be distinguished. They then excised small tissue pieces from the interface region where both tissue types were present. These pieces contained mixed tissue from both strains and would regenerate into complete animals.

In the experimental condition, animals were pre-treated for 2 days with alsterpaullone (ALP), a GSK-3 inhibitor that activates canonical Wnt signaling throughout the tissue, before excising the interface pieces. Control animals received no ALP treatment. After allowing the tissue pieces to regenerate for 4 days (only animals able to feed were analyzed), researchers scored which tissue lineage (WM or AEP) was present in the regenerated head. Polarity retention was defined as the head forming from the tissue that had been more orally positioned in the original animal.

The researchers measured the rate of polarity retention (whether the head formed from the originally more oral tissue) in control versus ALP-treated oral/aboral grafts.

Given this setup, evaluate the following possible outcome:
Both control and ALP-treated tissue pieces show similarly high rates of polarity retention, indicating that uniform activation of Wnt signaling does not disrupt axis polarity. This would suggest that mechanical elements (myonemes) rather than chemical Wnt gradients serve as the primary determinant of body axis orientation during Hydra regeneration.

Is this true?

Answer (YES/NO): NO